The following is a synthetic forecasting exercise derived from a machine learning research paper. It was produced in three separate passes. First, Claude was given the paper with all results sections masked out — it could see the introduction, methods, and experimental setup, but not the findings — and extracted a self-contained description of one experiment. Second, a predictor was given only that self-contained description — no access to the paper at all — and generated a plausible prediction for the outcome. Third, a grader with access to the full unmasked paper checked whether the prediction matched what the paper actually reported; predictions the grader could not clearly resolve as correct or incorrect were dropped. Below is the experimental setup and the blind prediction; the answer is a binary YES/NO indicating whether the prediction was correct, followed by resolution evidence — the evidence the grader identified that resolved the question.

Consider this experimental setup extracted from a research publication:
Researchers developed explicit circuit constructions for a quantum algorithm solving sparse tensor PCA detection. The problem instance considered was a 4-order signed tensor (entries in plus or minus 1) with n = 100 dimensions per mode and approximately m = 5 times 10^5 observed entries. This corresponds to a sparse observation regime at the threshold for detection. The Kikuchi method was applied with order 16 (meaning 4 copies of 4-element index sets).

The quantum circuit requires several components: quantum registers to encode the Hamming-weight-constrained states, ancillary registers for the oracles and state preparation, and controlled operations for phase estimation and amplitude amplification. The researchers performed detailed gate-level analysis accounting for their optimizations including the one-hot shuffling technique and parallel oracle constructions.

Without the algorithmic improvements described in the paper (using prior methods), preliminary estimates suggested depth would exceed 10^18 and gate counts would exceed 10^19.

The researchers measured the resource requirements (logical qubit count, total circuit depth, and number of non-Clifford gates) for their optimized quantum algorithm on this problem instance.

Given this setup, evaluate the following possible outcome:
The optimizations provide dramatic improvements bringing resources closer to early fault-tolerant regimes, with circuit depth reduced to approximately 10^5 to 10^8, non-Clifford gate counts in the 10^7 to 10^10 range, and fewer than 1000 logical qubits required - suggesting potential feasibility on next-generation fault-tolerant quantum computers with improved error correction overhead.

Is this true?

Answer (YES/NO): NO